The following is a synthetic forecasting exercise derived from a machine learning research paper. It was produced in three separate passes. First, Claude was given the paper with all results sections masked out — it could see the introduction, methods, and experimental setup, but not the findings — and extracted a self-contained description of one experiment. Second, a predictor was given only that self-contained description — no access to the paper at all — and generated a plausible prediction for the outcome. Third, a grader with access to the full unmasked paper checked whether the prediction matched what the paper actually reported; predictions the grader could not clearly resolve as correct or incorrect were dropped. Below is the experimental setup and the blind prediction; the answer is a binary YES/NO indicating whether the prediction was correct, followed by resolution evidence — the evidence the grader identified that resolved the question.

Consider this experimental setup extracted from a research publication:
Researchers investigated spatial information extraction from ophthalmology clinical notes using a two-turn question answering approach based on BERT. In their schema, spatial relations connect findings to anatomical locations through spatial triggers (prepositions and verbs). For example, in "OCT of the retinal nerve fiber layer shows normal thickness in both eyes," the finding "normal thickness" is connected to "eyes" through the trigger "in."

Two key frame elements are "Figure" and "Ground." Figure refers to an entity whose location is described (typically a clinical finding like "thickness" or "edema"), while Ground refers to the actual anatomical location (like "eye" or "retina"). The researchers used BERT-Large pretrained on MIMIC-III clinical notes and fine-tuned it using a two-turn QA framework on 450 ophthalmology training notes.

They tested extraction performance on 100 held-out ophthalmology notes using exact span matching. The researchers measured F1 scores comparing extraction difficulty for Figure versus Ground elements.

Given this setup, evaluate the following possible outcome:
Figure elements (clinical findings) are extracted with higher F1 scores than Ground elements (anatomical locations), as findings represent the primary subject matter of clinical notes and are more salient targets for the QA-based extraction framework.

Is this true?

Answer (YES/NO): NO